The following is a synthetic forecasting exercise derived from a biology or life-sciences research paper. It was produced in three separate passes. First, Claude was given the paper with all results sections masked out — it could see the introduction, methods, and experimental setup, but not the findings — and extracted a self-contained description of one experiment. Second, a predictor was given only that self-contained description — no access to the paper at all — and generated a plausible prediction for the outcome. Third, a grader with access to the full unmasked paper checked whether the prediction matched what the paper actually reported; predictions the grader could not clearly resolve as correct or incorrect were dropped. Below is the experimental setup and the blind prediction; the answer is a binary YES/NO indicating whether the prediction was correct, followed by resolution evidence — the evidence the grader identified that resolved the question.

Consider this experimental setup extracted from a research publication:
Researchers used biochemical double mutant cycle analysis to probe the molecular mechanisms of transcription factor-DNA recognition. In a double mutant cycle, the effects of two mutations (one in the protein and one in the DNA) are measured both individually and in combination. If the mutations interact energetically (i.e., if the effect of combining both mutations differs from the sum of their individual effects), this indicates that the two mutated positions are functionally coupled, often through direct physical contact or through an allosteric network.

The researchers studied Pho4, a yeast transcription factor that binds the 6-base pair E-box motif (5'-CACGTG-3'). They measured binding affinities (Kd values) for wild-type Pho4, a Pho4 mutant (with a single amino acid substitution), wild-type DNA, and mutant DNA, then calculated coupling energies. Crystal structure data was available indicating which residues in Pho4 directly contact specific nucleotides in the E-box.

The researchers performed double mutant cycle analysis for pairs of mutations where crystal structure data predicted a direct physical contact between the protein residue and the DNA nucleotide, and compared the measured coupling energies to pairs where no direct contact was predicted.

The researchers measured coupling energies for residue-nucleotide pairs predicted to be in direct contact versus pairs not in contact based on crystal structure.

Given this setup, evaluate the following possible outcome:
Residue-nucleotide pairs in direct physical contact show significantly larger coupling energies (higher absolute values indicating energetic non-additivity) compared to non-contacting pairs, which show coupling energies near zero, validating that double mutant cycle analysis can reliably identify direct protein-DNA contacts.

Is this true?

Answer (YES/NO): YES